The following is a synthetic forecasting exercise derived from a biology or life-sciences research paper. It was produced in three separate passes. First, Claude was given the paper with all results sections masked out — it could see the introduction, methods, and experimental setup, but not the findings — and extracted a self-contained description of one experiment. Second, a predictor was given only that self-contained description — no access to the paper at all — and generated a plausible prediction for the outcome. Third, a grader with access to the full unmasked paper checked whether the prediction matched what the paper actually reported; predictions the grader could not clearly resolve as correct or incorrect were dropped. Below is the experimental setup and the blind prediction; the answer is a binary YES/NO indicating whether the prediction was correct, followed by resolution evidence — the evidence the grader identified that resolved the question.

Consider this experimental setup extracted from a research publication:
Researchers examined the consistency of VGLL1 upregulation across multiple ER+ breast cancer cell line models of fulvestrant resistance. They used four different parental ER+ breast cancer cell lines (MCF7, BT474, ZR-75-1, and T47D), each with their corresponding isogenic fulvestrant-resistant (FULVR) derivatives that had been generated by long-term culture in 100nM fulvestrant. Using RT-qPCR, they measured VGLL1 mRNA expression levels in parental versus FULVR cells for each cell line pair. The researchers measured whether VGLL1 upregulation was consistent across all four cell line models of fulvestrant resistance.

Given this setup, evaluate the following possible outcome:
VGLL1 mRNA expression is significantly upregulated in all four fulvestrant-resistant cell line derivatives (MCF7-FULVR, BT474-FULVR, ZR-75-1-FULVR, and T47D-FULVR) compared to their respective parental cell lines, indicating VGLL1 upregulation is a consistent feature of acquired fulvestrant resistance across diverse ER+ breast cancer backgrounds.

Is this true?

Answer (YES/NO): YES